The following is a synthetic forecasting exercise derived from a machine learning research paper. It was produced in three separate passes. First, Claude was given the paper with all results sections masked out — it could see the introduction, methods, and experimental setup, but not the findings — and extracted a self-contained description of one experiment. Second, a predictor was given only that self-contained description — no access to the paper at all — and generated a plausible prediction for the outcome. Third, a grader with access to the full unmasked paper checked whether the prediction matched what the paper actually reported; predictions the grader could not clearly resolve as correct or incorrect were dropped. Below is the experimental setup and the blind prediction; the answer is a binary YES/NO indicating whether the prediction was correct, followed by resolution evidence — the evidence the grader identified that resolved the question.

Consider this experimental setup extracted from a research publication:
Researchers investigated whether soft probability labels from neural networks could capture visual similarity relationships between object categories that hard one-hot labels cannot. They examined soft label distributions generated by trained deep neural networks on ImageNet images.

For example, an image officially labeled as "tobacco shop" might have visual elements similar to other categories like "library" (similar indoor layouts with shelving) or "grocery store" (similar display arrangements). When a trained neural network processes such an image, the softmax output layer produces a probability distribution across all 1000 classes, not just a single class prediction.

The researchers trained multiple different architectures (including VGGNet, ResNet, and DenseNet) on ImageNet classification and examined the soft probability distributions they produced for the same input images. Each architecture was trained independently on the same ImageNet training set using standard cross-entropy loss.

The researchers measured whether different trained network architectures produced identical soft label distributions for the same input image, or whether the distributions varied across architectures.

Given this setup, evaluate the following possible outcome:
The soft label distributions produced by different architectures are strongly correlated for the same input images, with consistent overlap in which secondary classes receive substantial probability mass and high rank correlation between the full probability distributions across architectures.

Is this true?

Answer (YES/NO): NO